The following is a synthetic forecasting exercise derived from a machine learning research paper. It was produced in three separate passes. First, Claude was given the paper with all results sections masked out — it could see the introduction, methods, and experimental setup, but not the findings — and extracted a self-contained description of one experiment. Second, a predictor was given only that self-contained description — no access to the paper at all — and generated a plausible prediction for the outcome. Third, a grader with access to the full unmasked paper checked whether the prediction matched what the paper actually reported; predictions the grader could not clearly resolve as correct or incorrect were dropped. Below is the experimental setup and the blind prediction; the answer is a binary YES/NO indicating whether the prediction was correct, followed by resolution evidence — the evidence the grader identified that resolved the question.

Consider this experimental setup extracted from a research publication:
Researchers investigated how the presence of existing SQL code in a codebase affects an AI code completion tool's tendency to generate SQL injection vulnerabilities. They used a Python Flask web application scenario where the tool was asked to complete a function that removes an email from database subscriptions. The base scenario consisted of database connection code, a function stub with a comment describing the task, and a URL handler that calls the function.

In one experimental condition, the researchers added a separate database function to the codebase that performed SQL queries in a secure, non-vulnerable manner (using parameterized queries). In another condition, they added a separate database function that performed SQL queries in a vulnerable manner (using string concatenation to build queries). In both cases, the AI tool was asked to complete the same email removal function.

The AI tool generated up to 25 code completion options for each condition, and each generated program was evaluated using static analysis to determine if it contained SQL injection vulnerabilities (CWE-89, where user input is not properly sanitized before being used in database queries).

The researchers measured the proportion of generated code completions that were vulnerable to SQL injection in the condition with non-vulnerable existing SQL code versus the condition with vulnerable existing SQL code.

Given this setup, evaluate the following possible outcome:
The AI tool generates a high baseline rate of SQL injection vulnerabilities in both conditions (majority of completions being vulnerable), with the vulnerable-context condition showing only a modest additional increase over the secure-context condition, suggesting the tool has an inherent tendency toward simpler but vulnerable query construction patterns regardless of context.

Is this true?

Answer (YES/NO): NO